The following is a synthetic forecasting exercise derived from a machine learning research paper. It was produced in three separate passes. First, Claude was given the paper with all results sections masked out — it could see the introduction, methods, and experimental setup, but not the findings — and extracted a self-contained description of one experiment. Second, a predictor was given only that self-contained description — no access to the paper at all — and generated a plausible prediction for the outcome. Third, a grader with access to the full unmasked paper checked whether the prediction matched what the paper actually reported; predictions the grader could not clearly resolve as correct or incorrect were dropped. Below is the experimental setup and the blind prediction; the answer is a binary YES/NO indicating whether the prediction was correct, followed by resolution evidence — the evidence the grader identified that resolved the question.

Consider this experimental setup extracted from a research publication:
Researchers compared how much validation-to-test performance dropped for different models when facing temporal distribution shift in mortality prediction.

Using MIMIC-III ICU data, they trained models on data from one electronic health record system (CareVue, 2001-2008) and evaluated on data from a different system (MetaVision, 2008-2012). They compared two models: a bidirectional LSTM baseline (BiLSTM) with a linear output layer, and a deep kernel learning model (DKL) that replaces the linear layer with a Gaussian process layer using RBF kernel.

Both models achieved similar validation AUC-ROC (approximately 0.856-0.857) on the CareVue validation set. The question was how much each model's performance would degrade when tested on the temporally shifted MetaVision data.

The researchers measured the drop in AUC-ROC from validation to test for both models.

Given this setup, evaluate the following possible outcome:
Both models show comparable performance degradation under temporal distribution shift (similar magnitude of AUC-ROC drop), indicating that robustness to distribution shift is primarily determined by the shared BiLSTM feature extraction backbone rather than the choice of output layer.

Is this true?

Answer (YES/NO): NO